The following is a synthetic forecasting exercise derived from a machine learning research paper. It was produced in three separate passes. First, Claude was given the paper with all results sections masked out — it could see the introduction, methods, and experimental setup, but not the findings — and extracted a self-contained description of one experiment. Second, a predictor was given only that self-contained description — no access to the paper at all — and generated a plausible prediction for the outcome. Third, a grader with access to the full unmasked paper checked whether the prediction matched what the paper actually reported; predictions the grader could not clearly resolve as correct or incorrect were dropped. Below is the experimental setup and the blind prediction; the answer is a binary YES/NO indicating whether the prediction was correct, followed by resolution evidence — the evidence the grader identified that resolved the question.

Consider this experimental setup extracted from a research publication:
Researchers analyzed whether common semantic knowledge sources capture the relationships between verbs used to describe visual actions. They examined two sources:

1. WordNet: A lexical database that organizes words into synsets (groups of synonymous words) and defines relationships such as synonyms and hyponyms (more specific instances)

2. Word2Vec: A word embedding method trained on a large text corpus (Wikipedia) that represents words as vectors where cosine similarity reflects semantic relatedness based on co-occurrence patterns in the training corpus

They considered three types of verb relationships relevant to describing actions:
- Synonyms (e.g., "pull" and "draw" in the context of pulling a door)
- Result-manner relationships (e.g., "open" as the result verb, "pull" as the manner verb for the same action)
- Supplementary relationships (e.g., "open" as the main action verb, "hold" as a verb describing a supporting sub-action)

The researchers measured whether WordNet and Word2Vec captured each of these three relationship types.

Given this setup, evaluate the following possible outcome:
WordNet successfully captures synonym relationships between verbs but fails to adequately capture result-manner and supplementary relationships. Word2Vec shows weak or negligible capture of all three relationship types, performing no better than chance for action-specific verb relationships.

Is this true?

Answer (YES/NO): YES